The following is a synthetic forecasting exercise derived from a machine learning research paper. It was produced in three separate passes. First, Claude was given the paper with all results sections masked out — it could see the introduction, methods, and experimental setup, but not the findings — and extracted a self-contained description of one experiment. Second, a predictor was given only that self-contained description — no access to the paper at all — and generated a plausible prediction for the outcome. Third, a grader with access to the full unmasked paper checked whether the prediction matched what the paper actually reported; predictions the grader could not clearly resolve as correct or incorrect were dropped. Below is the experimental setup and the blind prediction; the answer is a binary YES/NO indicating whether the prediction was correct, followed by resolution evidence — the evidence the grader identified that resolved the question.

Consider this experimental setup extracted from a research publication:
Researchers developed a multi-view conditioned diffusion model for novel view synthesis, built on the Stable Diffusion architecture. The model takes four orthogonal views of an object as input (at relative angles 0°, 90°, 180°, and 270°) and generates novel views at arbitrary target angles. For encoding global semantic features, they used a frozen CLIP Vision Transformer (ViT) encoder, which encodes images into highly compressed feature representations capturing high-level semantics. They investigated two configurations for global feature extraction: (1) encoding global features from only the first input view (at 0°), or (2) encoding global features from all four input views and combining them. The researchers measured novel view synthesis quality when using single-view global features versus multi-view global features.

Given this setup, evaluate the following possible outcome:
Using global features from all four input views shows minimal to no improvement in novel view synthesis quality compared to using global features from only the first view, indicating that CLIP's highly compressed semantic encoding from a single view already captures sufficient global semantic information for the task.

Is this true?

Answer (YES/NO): YES